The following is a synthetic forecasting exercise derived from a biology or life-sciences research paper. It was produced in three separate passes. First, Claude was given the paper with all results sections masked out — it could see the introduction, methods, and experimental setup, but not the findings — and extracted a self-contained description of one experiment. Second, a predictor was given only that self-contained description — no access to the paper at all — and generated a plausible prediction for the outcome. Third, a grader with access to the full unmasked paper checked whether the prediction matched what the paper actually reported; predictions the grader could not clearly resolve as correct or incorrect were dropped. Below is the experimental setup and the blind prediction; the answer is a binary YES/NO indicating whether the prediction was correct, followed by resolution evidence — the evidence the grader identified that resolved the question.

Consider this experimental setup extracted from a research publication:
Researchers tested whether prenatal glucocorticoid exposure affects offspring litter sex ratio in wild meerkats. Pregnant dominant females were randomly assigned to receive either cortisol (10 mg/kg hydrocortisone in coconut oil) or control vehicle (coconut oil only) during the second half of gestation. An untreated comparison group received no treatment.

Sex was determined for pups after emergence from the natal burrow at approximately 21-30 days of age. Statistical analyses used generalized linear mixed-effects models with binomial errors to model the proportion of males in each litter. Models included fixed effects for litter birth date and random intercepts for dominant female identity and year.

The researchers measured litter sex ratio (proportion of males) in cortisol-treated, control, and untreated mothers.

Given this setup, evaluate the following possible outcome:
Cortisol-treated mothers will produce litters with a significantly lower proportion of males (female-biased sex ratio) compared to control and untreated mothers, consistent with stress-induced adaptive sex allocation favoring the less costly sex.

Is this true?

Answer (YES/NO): NO